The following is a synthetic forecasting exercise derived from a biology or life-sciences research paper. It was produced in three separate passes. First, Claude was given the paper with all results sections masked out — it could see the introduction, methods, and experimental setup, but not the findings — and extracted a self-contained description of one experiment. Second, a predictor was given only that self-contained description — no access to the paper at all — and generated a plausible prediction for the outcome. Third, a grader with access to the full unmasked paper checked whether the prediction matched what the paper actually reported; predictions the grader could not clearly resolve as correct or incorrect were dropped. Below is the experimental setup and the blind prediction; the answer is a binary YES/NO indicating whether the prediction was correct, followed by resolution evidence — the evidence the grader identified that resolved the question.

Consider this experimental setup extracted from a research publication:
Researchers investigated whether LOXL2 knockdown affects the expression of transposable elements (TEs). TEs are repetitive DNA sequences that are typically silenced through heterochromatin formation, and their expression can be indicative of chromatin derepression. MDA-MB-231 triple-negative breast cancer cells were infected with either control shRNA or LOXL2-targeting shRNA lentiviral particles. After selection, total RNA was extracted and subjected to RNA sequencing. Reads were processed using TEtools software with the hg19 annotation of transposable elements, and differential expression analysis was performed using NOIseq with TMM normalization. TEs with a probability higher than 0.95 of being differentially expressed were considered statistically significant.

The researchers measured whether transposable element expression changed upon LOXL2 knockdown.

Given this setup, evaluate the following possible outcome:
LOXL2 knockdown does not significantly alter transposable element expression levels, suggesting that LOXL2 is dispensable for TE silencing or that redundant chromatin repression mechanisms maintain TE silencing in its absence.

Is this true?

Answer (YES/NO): YES